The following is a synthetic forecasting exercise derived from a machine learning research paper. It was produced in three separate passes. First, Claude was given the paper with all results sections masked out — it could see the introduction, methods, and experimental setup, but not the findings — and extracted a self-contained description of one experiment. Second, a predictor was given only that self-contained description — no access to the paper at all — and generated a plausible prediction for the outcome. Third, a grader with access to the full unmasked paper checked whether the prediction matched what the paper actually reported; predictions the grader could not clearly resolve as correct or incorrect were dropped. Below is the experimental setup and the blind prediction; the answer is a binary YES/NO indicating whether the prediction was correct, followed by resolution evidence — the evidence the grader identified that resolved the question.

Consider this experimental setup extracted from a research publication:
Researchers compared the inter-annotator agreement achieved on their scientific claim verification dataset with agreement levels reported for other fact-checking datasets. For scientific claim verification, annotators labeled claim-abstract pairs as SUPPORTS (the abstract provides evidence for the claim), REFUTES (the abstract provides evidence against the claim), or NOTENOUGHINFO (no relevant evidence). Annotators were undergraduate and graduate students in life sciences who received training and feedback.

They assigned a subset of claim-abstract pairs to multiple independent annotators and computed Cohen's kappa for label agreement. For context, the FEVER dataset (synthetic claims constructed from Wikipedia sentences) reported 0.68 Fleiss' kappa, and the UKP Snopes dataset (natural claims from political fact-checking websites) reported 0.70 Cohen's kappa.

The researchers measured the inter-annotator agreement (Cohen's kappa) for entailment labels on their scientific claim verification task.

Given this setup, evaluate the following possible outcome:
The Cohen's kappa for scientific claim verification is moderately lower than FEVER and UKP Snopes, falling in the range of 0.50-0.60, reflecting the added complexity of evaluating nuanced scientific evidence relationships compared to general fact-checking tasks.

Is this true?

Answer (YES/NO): NO